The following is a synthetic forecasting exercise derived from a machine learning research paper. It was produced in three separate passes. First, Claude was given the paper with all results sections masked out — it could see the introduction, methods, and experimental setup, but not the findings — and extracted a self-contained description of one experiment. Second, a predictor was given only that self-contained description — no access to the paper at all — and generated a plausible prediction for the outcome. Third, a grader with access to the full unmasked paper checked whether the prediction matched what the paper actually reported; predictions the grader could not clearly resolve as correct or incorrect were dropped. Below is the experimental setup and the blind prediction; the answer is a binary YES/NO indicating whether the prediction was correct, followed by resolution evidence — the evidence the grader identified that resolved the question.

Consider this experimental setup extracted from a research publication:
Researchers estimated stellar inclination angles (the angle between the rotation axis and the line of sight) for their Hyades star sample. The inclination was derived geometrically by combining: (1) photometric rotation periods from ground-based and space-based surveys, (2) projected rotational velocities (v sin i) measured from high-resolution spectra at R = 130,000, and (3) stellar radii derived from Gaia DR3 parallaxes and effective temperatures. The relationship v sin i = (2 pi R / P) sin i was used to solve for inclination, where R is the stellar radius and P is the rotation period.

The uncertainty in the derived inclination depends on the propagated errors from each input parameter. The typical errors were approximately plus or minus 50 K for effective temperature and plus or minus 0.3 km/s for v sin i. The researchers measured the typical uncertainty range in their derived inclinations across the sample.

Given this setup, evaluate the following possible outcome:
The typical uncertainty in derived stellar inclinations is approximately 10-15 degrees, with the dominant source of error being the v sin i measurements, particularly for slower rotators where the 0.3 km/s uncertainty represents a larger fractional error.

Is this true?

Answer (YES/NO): NO